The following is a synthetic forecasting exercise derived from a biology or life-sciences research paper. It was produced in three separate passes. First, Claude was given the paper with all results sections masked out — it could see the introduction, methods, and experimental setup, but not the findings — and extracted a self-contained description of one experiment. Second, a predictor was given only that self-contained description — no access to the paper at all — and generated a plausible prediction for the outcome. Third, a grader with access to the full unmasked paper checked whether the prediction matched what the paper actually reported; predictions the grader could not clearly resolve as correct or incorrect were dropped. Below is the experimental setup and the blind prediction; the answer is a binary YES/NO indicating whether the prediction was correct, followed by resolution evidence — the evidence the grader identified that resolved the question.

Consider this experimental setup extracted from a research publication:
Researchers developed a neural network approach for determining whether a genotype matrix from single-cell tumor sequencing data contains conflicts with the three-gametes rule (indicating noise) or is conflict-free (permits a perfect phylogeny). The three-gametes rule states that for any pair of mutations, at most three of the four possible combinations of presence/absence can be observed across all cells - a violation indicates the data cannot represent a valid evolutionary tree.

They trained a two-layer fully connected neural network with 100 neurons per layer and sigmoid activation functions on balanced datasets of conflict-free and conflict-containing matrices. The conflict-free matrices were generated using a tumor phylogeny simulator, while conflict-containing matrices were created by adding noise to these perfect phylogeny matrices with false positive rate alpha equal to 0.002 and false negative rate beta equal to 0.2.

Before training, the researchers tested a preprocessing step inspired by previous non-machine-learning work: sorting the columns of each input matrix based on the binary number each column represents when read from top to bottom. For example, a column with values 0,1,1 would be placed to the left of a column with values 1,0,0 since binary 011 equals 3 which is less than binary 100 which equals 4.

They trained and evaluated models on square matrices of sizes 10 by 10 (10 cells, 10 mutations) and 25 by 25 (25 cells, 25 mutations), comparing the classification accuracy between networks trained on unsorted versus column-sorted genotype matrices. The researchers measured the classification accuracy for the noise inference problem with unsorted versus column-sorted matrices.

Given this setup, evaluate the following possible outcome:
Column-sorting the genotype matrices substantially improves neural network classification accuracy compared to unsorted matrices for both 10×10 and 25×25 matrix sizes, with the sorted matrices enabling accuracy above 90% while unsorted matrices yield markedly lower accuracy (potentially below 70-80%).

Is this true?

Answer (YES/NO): NO